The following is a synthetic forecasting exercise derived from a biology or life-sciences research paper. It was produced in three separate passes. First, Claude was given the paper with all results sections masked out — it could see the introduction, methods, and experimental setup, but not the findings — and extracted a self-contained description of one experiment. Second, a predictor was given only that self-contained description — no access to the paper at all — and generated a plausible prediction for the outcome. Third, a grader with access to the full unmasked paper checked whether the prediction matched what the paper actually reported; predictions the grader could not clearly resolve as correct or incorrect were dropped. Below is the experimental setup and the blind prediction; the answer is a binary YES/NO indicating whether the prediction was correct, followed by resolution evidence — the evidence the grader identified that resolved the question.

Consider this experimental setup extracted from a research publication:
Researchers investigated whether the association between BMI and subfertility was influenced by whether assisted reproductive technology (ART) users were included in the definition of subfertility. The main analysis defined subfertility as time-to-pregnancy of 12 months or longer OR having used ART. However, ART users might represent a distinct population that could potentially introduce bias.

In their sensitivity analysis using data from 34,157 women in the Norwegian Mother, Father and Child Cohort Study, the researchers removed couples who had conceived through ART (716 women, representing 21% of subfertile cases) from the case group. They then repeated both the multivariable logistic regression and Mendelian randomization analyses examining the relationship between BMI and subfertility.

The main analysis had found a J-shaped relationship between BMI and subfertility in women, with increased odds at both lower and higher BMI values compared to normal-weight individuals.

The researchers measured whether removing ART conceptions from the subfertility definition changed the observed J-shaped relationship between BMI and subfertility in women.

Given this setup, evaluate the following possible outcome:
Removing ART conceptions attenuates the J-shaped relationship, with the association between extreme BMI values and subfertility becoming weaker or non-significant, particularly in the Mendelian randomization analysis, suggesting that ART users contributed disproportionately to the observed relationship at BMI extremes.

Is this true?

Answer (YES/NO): NO